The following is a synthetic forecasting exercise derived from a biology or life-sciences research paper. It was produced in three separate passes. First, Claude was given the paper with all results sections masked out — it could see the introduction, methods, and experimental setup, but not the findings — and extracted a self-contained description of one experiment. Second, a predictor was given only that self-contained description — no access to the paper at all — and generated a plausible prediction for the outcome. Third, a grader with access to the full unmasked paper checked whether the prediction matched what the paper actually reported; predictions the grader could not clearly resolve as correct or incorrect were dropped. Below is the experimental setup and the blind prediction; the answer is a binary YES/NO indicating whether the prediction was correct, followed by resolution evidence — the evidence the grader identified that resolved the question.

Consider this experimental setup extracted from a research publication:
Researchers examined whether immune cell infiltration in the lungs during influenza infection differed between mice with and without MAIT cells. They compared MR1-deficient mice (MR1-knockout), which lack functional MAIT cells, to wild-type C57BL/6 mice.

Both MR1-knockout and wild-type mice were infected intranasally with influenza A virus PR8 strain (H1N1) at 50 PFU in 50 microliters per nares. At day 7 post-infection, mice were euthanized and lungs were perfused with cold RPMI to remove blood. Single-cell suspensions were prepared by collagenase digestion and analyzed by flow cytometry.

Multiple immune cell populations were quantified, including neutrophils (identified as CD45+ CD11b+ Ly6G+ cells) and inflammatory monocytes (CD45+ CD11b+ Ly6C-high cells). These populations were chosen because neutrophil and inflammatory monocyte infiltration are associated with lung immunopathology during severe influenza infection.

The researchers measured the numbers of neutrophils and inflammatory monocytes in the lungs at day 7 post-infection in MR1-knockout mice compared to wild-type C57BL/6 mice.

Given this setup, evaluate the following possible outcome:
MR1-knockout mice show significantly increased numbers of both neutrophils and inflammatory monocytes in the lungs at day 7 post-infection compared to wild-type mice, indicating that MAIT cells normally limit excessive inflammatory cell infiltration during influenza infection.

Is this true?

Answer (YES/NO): NO